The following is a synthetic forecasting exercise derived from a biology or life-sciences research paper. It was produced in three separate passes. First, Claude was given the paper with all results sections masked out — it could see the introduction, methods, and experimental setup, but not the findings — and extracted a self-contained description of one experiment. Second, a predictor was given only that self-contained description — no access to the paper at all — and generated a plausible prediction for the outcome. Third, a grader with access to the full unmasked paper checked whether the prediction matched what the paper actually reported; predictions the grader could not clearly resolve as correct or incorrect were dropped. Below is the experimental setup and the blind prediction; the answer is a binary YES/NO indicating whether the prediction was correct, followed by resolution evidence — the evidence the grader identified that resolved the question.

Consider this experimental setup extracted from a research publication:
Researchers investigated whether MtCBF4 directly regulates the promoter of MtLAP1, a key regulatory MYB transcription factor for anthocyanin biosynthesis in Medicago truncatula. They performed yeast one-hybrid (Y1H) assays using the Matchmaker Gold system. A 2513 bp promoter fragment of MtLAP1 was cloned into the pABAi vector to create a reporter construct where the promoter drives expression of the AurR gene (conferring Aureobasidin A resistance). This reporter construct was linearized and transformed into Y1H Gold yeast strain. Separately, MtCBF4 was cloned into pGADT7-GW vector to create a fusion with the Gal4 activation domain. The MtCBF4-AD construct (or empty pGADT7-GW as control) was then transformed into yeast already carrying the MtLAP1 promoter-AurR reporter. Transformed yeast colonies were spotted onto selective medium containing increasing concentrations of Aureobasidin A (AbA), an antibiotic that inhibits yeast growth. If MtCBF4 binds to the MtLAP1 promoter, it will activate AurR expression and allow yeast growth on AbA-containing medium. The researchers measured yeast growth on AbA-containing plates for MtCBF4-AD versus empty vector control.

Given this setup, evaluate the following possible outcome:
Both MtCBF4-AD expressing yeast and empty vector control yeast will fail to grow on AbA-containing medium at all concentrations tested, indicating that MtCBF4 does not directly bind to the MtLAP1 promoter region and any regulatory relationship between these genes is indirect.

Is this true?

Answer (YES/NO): NO